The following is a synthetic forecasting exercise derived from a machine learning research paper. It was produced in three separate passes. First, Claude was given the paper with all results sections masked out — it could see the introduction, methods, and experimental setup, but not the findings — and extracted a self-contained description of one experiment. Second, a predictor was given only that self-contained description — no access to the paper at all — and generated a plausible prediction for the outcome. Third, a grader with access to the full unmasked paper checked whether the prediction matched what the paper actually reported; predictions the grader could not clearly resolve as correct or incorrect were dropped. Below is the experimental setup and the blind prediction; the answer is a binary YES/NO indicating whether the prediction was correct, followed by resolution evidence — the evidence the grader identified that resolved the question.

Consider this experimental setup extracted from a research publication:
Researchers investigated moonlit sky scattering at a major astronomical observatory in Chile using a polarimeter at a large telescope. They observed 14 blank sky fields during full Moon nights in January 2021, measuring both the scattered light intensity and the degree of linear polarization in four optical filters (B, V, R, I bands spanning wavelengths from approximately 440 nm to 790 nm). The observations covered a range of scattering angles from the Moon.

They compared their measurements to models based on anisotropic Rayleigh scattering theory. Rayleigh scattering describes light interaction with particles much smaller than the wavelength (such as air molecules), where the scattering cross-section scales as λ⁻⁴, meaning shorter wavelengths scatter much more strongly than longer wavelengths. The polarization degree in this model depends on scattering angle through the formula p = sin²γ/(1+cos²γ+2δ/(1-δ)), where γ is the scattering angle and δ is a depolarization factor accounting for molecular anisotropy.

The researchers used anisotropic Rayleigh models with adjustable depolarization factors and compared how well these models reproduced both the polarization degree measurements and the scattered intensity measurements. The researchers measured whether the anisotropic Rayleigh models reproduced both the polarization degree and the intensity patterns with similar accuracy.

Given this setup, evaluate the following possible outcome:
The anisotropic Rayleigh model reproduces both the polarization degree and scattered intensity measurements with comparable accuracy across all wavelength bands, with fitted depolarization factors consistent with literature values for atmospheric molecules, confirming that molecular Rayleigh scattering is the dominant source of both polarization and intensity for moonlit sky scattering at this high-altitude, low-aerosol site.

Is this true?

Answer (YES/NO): NO